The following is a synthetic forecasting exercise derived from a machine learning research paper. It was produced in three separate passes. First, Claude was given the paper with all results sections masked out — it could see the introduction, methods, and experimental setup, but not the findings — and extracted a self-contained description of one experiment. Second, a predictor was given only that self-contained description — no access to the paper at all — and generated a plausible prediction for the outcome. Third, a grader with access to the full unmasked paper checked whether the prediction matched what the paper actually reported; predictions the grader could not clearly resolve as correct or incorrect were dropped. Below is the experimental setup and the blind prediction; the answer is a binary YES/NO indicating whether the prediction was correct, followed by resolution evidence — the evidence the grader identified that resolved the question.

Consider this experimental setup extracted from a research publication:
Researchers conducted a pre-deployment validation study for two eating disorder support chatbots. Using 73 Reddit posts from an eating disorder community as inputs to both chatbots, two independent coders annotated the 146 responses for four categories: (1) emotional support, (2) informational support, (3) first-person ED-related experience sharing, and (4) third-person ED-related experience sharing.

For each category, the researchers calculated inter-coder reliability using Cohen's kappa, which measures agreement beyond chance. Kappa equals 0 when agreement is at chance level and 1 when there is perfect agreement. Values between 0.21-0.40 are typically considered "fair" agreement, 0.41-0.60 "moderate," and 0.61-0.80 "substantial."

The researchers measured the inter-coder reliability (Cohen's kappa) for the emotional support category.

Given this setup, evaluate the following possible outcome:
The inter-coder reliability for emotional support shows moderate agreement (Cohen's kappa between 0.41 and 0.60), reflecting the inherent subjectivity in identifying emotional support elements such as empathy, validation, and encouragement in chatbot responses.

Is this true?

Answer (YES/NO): NO